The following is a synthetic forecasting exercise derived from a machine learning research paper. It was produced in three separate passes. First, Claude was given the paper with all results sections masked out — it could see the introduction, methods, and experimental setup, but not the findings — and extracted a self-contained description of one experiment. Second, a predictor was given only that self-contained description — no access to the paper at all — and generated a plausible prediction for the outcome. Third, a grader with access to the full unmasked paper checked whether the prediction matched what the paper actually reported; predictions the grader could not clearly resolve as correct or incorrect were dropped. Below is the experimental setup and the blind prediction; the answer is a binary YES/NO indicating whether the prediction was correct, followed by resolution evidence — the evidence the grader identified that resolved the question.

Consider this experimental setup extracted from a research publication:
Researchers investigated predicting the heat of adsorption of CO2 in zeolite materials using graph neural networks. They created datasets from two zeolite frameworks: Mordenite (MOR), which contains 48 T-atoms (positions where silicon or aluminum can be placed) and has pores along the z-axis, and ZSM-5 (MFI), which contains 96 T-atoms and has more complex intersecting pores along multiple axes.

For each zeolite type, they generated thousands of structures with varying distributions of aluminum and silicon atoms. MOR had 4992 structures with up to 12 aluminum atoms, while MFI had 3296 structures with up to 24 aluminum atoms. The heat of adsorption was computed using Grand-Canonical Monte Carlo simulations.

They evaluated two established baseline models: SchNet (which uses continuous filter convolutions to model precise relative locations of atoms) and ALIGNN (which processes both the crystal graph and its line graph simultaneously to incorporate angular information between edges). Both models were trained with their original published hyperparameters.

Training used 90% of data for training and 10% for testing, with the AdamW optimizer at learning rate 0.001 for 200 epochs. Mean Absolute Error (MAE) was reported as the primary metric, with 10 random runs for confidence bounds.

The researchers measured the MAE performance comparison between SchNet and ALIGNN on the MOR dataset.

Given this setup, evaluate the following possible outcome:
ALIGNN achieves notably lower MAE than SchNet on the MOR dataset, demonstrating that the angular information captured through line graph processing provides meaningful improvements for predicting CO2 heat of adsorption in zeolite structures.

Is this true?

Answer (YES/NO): YES